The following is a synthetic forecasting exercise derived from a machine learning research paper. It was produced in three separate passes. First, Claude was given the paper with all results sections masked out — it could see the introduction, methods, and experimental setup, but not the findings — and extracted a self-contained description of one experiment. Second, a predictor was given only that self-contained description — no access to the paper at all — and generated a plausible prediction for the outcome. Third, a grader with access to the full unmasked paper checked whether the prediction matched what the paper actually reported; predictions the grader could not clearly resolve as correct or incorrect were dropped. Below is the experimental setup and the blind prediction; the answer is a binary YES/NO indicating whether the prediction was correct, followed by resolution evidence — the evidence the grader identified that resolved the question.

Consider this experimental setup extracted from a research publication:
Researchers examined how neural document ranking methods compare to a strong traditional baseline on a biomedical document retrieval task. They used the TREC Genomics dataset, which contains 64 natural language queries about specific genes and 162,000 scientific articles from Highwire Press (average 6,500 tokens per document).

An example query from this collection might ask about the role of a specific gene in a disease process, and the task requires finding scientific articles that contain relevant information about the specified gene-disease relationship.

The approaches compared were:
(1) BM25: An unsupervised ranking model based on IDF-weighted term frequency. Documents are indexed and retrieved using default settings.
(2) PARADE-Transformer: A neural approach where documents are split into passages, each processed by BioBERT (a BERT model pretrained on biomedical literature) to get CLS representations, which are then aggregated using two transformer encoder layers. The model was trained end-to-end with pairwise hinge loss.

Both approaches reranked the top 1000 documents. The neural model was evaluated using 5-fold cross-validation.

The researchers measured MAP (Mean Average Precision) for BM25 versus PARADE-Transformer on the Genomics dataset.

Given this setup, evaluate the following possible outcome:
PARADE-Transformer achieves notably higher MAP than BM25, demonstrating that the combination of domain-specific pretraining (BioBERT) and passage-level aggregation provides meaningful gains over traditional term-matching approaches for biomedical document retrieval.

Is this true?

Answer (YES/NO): NO